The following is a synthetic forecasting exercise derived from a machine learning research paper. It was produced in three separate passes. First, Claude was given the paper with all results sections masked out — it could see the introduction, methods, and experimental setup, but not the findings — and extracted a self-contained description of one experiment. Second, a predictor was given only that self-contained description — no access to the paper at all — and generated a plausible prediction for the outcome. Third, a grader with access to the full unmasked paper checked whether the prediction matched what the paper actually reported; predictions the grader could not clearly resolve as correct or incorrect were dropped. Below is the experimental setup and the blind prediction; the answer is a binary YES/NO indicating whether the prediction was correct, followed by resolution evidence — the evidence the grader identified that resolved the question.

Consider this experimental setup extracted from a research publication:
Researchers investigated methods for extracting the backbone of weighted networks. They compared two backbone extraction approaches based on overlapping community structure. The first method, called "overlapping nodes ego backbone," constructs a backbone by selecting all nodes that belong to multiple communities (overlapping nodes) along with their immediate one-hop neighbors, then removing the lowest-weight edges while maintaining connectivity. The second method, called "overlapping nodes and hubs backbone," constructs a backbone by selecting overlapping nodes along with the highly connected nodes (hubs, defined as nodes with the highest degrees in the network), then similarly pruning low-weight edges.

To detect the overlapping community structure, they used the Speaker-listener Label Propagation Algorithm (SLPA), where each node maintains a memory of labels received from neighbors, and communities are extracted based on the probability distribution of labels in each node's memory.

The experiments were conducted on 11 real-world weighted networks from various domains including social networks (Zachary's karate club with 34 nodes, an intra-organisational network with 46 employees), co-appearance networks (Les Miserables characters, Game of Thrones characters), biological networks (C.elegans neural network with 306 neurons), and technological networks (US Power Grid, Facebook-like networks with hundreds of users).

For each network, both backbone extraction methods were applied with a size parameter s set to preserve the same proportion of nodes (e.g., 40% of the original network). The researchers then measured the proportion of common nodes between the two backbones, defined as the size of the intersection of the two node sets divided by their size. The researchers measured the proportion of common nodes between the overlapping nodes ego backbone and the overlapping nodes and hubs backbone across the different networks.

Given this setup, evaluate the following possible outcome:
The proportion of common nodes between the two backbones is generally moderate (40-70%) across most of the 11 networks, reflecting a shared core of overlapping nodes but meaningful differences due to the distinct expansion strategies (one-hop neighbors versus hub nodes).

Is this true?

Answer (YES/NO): NO